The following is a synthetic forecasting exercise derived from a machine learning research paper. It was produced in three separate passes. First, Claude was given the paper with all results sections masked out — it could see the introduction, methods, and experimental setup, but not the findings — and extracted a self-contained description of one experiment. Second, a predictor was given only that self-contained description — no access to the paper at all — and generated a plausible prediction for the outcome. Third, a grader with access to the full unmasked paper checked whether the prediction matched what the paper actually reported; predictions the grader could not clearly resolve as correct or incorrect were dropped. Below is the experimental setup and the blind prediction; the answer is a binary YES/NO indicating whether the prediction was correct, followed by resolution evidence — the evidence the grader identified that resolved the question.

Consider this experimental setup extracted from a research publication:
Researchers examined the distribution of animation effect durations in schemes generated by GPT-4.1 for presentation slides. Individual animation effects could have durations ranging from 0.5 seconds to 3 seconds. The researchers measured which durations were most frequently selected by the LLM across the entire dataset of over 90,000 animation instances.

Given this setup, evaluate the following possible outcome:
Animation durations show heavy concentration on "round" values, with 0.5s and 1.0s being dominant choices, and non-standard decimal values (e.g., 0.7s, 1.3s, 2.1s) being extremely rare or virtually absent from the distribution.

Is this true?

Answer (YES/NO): NO